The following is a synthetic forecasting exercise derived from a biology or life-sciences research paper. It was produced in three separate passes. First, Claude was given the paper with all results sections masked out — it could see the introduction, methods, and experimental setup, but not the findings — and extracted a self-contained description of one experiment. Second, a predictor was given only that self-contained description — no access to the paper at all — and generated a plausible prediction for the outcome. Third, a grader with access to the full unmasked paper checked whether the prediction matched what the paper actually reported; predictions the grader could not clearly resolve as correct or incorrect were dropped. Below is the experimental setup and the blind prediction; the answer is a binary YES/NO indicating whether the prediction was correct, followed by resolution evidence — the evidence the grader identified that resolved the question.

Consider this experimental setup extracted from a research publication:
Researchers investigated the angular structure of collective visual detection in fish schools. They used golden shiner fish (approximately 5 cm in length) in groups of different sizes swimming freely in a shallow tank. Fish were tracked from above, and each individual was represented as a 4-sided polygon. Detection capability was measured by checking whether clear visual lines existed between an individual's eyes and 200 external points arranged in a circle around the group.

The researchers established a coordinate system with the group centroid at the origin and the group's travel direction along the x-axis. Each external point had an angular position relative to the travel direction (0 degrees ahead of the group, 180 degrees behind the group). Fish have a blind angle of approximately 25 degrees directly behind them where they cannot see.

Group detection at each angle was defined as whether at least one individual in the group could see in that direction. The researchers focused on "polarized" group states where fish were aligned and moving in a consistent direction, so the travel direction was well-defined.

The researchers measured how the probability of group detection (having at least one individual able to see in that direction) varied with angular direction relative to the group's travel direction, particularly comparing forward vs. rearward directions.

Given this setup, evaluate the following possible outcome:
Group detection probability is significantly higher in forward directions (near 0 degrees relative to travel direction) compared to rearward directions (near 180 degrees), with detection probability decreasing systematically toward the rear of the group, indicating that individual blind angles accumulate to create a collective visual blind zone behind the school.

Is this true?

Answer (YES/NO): YES